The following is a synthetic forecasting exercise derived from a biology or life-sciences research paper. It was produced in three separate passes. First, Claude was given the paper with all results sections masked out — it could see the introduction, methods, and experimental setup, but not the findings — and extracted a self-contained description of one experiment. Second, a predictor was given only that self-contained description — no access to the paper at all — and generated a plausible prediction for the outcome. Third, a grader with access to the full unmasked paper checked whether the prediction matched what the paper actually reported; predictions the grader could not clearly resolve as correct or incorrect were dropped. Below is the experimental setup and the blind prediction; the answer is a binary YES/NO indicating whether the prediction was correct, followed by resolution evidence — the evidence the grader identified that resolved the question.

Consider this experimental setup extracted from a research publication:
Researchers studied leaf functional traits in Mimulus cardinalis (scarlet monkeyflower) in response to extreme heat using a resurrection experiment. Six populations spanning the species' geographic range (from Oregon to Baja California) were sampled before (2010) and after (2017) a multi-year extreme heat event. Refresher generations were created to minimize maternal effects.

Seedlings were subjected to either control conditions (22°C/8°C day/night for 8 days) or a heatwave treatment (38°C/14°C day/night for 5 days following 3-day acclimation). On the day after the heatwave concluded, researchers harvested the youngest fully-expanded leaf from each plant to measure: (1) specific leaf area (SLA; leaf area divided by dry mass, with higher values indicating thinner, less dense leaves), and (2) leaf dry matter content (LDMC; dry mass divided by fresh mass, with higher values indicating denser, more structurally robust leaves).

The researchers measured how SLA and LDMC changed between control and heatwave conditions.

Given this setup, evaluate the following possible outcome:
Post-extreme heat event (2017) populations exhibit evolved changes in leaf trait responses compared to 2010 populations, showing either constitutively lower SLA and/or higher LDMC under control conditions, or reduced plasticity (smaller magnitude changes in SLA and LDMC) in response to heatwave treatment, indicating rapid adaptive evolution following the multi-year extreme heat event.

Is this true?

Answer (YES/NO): NO